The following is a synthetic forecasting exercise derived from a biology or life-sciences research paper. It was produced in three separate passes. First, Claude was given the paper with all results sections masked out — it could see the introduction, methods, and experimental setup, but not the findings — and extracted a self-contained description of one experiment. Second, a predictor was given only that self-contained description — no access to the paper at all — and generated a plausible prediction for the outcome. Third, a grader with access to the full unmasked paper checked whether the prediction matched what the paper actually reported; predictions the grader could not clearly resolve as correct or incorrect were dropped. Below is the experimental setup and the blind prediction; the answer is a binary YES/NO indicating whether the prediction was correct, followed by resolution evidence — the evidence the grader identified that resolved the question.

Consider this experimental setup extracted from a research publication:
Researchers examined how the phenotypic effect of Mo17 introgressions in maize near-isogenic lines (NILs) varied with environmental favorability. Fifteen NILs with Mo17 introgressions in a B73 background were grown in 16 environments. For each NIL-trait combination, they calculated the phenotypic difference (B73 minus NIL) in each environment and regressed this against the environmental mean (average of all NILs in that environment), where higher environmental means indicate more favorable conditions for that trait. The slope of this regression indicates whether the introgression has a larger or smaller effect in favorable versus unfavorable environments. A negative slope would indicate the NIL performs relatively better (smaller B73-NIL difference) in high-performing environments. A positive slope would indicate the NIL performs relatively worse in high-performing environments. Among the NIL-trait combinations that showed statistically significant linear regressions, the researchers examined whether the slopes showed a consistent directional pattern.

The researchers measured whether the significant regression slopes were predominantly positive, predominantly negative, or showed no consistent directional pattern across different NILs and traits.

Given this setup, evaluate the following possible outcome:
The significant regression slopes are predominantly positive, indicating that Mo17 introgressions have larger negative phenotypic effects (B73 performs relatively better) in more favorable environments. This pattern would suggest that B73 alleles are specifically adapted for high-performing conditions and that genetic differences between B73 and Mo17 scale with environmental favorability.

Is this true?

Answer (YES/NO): NO